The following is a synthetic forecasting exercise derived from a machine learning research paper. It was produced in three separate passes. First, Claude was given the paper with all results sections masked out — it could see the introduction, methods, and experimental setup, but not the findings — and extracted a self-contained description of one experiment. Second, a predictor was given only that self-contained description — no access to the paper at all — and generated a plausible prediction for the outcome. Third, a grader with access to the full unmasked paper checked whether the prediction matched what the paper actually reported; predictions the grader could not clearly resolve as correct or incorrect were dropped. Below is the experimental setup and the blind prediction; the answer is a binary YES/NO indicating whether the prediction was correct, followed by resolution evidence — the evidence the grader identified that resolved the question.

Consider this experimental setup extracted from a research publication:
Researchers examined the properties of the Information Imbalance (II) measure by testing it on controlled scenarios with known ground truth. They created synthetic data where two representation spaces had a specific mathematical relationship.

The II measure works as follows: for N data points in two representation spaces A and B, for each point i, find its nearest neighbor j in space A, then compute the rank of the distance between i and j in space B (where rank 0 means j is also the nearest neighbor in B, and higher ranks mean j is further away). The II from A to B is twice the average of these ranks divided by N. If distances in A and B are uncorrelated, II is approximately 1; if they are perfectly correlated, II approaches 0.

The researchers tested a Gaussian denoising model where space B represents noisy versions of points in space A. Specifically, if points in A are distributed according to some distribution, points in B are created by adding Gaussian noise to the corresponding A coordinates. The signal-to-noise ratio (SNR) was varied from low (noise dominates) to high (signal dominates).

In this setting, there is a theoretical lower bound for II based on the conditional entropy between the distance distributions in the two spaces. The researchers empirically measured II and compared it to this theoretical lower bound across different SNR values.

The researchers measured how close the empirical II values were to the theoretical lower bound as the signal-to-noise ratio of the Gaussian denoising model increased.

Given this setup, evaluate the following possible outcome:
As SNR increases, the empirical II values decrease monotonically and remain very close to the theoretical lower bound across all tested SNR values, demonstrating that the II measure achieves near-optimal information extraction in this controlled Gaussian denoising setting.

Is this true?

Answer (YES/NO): NO